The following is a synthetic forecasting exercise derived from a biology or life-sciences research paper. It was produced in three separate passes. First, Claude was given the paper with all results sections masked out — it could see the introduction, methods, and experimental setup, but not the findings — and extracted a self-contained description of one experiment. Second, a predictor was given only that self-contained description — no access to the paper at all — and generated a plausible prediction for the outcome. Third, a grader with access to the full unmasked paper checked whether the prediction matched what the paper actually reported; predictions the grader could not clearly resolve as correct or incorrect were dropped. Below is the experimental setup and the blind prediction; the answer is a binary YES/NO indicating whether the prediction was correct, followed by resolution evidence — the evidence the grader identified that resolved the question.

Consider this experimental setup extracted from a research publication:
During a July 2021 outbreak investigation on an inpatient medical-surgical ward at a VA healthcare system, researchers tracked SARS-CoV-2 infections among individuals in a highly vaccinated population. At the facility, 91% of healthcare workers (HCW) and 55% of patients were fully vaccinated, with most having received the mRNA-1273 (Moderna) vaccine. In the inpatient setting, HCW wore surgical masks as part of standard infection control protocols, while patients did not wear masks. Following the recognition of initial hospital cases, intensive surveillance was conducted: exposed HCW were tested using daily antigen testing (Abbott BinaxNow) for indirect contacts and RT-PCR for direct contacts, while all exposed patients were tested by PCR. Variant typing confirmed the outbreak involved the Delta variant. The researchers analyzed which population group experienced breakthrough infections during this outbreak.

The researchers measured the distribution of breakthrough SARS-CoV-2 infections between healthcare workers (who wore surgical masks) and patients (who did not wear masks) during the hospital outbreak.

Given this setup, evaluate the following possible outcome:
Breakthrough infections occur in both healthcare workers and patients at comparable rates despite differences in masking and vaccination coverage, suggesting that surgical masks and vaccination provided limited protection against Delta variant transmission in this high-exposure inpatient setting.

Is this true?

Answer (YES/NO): NO